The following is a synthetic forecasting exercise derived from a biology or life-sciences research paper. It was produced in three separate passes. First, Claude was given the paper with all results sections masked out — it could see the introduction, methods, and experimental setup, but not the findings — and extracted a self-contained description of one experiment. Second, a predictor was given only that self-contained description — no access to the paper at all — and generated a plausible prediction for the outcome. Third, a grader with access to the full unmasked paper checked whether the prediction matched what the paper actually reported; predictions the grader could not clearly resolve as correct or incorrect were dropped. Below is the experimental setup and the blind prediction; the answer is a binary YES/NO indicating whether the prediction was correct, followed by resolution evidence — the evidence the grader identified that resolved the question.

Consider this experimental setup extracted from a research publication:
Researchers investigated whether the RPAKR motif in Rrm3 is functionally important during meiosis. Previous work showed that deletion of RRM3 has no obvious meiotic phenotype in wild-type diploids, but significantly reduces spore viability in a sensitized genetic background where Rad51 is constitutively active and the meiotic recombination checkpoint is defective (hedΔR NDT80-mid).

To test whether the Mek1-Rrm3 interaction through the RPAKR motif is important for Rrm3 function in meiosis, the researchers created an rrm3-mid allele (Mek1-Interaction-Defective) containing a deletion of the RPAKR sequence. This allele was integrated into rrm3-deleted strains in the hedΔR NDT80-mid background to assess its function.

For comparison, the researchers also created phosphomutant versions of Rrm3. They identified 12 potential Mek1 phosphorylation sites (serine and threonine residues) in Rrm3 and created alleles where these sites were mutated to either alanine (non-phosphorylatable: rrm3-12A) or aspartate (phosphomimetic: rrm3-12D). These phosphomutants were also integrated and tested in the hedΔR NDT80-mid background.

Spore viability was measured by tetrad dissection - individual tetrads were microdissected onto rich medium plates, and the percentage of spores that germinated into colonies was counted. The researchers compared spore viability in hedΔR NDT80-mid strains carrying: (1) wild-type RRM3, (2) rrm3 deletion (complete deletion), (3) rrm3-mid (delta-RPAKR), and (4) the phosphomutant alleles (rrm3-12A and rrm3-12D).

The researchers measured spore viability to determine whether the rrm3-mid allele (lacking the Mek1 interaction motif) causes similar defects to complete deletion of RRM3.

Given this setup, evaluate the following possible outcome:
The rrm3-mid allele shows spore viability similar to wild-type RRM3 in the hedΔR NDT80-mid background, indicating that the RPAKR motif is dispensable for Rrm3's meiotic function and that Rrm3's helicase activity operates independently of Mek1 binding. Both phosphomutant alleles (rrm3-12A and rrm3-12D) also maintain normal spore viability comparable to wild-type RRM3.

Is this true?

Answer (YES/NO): NO